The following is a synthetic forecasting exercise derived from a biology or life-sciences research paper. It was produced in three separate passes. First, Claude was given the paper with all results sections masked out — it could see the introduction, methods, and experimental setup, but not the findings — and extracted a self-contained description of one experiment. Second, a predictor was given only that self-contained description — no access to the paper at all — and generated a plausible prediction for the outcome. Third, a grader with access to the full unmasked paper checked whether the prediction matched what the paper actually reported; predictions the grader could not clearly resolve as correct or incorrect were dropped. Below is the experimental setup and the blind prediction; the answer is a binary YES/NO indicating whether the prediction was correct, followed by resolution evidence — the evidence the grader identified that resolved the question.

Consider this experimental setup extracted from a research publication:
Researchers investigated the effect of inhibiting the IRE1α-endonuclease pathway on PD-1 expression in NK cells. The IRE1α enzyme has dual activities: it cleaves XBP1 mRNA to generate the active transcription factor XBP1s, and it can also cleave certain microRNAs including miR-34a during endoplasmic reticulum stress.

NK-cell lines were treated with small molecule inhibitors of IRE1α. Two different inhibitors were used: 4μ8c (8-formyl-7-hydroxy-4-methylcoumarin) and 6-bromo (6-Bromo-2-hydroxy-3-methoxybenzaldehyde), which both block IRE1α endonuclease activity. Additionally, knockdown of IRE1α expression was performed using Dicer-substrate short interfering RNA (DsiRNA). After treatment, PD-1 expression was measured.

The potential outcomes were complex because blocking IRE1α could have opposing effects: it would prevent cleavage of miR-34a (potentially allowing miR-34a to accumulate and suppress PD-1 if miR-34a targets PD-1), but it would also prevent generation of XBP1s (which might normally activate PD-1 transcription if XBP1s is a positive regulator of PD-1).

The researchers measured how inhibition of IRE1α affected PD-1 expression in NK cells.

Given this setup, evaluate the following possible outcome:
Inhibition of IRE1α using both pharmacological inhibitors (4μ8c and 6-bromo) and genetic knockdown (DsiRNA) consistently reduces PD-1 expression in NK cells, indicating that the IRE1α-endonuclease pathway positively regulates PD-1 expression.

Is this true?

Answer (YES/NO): NO